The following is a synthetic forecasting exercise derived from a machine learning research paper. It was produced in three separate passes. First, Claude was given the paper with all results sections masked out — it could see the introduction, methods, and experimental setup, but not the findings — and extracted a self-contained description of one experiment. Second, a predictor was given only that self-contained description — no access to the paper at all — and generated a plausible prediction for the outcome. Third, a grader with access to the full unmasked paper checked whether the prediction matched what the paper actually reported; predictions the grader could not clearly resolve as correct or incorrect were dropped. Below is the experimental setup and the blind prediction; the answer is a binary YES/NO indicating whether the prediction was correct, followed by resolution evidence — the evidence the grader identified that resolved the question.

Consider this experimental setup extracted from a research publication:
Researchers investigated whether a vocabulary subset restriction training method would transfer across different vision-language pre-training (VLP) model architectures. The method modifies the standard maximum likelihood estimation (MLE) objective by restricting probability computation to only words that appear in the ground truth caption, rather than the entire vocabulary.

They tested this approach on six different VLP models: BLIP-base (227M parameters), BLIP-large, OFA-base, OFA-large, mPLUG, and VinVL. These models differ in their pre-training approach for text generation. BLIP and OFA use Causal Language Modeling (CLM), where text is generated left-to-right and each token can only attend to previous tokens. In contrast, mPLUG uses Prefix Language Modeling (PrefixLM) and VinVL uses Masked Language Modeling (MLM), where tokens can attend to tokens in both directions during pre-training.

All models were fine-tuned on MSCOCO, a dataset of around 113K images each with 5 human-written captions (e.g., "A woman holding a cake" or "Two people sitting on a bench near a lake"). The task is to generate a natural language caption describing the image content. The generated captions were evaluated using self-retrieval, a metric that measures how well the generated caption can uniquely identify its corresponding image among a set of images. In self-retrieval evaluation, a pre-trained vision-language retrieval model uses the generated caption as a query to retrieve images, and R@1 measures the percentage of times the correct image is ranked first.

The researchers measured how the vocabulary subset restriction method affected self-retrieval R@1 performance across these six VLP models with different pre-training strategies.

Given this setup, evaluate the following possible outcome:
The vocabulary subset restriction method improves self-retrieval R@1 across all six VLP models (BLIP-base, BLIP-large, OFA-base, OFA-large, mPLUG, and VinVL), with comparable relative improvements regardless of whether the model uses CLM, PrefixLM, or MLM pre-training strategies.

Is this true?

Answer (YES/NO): NO